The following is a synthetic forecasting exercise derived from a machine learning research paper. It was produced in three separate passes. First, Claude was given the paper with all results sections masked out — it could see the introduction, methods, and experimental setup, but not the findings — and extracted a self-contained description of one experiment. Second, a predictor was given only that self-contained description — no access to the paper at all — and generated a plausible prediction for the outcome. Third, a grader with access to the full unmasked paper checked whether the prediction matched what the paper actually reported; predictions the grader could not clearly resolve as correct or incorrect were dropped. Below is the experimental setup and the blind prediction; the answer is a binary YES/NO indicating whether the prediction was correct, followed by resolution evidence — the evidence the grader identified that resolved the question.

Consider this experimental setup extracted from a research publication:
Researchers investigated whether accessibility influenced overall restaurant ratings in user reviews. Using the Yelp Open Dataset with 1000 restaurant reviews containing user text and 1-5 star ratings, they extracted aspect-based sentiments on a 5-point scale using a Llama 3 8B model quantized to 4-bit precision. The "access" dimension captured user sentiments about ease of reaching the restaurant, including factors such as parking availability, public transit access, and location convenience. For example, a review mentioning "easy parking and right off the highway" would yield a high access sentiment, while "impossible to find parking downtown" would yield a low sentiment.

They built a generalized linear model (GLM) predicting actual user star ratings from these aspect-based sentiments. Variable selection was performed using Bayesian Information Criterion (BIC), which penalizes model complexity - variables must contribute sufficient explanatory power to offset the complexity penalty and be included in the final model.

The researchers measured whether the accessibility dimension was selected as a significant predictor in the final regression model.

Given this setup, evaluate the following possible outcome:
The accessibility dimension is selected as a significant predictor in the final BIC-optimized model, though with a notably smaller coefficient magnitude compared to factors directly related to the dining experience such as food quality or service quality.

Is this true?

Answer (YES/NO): YES